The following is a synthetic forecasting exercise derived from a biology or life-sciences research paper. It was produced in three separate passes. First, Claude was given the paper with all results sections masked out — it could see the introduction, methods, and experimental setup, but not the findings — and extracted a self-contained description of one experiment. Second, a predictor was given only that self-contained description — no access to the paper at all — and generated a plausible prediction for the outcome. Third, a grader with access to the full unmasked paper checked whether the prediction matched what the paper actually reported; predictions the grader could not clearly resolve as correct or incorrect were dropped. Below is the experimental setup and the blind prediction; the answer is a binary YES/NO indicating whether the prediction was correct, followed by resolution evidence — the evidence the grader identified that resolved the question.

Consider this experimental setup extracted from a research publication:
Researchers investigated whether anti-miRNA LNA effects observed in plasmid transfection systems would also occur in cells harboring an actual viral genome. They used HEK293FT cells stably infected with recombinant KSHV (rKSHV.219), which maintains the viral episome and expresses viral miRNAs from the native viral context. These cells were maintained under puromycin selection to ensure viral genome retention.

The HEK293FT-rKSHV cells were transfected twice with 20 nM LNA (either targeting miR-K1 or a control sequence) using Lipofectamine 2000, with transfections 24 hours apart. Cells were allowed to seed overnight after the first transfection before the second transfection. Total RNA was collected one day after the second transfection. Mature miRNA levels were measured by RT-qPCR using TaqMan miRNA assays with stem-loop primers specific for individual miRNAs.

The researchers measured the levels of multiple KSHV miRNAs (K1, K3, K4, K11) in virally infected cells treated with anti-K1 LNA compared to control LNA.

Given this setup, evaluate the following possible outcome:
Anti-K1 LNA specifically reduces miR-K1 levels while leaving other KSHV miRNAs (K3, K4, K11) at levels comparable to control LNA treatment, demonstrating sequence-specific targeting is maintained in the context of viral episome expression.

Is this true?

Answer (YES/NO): NO